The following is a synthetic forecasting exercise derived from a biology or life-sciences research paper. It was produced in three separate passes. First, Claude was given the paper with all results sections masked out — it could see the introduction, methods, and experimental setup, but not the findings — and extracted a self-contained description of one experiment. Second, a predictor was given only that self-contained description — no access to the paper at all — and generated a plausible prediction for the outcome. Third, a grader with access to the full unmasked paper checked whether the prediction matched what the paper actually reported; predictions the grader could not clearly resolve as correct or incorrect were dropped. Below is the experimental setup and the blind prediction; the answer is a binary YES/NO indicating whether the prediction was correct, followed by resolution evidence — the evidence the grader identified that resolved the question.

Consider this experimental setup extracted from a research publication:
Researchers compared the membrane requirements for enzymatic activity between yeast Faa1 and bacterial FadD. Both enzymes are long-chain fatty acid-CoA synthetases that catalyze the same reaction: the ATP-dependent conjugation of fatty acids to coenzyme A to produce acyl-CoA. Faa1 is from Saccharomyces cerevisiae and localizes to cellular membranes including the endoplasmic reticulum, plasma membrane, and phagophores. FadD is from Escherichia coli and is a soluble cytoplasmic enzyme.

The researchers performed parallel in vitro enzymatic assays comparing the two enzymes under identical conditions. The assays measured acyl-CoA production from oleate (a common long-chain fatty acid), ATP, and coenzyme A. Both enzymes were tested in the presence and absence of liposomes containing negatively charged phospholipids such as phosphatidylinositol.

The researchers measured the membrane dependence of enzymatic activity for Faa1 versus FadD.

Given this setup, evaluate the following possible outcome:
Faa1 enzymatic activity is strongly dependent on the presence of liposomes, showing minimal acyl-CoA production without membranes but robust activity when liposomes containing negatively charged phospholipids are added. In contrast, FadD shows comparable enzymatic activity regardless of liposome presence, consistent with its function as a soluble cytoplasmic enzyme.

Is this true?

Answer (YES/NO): YES